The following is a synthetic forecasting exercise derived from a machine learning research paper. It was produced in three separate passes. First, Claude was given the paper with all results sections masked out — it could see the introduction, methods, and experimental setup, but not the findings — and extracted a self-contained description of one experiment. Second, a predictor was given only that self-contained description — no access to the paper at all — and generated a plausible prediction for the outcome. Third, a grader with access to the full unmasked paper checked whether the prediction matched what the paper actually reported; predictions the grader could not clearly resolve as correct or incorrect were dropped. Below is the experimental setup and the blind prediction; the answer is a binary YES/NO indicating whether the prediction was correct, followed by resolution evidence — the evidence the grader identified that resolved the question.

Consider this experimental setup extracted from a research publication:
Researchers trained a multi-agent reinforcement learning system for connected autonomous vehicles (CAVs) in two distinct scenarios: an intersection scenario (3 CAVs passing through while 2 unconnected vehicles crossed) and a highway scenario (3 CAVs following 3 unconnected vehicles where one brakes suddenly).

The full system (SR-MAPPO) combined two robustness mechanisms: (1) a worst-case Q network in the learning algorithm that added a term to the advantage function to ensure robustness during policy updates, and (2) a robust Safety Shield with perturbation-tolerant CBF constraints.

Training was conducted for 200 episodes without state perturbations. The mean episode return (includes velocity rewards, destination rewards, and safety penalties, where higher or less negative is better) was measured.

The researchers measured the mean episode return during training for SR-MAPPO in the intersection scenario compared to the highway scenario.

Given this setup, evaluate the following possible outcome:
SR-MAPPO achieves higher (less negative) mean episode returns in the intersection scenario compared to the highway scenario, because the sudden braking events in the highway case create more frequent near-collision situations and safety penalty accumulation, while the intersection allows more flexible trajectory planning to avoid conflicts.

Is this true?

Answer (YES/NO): YES